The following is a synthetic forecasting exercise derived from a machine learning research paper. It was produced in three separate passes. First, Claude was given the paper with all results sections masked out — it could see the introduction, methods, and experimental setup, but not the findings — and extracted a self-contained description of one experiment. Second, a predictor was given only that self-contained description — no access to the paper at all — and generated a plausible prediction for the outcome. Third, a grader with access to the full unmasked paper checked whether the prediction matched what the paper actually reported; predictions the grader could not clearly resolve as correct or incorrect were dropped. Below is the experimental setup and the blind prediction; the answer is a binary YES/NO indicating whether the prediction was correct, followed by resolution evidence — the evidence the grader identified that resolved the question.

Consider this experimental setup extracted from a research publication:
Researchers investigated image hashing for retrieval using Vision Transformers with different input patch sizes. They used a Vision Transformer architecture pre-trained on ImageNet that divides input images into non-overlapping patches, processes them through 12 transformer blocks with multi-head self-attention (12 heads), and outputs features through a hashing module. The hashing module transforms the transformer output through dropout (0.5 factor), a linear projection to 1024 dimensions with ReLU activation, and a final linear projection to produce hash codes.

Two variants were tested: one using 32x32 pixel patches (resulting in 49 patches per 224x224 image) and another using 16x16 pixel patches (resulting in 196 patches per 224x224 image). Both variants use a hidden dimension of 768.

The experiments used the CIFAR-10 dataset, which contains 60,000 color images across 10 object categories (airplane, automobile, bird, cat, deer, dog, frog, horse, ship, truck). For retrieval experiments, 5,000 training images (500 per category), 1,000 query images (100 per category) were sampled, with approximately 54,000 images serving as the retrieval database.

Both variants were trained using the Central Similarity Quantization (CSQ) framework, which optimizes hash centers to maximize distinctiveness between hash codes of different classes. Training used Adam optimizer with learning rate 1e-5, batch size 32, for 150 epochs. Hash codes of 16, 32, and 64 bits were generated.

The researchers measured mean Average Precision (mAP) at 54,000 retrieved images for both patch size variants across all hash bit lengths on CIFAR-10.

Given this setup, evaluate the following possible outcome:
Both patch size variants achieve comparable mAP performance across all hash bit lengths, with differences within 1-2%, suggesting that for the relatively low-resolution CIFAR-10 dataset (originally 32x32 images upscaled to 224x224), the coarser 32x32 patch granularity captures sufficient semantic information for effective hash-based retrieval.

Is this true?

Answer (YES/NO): NO